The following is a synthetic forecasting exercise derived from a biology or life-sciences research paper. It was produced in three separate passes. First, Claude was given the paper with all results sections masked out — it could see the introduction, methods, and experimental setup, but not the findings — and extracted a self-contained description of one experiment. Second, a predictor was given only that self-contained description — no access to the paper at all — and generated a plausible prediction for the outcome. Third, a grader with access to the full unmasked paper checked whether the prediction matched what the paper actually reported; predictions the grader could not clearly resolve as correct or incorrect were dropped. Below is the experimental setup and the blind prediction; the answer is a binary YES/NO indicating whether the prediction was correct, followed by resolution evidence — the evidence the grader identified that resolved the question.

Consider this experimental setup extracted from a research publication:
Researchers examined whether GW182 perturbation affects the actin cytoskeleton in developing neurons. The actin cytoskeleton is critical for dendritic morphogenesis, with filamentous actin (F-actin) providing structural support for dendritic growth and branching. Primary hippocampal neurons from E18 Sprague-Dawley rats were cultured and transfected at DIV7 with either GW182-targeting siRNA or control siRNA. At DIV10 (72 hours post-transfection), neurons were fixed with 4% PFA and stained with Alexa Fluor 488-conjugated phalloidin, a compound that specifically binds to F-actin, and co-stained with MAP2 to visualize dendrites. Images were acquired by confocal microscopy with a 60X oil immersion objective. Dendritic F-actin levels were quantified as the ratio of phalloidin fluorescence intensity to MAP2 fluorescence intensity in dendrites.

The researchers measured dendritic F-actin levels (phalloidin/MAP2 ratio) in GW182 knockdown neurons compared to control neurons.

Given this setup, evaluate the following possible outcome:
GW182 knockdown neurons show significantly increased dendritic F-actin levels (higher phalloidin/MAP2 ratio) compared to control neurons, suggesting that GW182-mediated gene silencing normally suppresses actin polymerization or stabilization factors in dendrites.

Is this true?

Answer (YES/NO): YES